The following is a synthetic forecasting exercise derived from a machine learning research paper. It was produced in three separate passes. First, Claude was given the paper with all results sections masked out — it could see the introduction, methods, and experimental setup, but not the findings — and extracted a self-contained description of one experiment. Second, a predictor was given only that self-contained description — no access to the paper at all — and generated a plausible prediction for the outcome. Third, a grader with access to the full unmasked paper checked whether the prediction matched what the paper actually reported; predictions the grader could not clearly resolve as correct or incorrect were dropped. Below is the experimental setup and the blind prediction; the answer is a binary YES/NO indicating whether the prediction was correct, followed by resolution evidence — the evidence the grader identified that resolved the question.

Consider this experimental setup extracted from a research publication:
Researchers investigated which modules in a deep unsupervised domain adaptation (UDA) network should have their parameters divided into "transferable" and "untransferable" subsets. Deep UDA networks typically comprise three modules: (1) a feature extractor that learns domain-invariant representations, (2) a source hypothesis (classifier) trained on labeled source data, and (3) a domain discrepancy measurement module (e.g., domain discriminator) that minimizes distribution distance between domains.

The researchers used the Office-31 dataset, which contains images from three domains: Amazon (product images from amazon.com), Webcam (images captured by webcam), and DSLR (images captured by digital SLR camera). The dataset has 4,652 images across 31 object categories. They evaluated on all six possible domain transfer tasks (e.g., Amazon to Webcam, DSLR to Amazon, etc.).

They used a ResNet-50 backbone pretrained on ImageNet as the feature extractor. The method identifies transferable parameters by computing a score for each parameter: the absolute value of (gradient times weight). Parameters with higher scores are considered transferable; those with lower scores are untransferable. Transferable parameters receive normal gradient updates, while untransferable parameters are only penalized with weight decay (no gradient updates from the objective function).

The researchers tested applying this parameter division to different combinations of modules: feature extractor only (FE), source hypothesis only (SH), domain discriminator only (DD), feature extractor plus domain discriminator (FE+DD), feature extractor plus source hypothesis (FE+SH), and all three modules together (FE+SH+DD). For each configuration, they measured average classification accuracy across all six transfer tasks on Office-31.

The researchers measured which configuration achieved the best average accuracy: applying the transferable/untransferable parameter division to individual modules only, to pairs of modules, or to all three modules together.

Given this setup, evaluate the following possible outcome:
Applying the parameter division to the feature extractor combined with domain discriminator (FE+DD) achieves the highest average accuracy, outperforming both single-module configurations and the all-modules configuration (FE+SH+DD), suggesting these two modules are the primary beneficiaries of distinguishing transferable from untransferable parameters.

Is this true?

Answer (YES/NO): NO